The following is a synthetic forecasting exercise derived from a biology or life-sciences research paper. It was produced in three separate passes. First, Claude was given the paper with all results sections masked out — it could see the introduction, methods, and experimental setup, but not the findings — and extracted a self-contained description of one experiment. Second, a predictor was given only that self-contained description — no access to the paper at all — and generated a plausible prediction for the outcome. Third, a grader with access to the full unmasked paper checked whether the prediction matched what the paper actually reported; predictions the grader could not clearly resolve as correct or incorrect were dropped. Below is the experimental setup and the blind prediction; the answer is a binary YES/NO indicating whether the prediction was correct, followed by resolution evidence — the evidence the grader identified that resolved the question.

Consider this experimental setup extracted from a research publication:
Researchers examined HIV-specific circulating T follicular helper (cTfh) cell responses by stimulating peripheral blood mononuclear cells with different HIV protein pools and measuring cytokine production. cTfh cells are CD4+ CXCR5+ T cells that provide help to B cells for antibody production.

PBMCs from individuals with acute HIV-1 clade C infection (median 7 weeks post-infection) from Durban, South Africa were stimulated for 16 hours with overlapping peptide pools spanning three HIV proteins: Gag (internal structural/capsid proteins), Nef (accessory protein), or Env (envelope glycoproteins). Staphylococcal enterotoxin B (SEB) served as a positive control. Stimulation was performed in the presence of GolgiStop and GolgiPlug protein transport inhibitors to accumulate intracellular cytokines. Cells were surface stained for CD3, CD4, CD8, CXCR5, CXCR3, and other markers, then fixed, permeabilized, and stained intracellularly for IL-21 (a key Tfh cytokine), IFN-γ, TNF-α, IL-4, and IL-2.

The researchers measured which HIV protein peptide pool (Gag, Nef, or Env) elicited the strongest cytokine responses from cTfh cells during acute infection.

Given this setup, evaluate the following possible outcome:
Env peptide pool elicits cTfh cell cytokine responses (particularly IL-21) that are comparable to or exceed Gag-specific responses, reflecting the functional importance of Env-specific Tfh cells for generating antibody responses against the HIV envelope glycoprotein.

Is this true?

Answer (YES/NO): YES